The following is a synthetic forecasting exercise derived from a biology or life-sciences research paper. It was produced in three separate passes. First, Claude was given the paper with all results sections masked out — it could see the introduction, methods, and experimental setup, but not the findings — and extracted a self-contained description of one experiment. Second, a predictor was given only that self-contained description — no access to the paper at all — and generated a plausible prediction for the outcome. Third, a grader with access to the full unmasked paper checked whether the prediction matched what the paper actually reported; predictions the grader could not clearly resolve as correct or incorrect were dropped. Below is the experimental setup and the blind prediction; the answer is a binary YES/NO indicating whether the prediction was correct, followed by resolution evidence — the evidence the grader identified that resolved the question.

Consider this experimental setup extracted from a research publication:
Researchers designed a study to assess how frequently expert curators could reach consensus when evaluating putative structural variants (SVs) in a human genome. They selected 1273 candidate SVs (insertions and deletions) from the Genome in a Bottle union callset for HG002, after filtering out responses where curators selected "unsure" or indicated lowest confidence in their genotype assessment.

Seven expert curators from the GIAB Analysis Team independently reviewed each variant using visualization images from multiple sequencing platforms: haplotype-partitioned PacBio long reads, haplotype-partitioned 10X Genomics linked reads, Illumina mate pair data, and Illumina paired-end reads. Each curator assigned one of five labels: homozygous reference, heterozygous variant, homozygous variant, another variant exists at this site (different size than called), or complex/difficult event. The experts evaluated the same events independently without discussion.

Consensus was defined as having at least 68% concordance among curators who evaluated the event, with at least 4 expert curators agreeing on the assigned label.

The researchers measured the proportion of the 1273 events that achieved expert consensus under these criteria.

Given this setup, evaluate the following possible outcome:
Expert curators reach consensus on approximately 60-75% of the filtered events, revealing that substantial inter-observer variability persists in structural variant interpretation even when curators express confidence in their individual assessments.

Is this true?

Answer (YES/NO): NO